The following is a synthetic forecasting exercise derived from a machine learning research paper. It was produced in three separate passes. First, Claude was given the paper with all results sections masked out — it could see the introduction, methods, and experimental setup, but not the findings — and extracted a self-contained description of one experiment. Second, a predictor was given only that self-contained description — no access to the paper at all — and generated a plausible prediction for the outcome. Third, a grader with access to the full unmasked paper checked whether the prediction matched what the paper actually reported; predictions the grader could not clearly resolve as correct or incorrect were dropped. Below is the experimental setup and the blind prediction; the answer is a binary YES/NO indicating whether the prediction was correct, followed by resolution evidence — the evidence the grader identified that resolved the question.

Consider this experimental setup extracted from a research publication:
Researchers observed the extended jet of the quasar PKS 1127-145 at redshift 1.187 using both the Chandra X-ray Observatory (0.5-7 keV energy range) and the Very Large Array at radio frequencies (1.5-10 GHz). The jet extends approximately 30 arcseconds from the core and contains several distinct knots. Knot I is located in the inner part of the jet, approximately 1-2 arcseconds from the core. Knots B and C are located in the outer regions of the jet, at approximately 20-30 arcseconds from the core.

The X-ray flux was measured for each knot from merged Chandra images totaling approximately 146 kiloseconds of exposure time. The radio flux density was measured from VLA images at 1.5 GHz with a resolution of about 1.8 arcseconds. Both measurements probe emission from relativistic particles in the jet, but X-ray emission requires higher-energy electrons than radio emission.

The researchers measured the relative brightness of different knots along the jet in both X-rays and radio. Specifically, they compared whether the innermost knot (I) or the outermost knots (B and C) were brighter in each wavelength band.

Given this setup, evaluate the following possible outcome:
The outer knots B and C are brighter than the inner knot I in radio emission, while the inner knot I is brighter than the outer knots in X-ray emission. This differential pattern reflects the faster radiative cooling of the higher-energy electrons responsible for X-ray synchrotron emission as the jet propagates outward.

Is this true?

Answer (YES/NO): YES